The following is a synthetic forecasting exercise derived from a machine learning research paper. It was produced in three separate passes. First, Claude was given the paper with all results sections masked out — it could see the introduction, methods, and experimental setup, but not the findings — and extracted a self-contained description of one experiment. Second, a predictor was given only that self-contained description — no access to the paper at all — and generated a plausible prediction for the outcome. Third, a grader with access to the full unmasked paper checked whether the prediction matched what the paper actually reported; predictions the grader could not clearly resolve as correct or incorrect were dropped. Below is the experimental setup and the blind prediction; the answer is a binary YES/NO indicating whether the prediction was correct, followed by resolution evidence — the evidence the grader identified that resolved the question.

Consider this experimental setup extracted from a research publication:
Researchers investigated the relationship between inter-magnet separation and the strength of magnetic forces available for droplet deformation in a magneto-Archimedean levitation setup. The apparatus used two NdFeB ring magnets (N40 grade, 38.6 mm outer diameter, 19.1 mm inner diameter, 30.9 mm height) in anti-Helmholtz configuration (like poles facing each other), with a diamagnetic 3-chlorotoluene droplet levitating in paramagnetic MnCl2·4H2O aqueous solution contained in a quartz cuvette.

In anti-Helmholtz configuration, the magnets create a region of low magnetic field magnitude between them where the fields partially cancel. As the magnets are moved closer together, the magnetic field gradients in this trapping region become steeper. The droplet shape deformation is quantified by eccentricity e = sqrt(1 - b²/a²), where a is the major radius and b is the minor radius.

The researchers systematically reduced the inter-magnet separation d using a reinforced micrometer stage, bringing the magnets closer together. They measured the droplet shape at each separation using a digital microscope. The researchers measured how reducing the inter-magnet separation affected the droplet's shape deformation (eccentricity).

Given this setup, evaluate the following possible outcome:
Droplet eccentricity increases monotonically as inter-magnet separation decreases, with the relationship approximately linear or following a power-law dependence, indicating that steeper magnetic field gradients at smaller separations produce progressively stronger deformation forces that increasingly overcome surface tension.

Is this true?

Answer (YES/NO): NO